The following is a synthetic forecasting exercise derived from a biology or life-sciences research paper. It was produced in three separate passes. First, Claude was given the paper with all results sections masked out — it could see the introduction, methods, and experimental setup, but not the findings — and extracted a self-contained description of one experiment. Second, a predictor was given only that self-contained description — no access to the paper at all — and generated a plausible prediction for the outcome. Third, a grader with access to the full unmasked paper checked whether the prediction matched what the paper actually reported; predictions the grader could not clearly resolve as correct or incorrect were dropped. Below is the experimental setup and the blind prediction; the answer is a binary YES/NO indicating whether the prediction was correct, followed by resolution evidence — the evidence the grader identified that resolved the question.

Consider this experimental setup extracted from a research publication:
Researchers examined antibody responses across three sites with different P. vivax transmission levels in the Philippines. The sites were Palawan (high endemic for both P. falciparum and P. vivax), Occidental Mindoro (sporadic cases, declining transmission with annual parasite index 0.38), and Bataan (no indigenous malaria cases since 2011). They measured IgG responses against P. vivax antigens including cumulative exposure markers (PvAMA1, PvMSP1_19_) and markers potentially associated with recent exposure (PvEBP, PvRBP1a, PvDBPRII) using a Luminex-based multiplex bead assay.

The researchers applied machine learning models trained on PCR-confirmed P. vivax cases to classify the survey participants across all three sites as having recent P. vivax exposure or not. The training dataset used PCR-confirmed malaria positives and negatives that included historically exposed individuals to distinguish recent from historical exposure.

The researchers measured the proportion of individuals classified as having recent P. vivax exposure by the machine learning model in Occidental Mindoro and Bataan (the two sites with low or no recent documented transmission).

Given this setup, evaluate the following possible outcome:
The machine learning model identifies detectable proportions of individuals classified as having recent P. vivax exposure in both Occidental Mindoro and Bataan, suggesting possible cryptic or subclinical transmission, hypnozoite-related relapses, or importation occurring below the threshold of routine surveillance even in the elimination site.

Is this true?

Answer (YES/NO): NO